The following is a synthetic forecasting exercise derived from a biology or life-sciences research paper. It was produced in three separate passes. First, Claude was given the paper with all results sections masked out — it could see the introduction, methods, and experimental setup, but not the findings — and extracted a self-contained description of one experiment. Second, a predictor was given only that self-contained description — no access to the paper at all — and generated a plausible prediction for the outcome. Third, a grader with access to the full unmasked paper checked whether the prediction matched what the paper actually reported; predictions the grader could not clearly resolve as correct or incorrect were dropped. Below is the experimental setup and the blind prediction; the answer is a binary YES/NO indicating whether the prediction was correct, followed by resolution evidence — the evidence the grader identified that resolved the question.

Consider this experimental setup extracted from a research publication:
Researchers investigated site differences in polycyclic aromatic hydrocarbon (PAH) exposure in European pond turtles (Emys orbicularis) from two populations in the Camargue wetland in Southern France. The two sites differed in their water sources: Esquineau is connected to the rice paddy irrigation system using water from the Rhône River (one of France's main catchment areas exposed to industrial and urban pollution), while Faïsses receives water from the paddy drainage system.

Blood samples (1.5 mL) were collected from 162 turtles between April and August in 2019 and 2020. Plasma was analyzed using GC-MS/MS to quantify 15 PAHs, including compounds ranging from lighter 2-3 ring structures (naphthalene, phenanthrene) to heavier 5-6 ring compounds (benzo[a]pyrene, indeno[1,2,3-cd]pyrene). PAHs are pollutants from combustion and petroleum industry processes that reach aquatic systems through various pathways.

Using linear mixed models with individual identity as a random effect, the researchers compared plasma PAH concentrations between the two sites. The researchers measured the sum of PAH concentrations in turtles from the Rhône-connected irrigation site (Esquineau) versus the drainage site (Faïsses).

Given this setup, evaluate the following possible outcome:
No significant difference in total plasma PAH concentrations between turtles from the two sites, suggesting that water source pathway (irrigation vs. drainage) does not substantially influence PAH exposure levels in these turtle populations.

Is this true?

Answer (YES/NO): YES